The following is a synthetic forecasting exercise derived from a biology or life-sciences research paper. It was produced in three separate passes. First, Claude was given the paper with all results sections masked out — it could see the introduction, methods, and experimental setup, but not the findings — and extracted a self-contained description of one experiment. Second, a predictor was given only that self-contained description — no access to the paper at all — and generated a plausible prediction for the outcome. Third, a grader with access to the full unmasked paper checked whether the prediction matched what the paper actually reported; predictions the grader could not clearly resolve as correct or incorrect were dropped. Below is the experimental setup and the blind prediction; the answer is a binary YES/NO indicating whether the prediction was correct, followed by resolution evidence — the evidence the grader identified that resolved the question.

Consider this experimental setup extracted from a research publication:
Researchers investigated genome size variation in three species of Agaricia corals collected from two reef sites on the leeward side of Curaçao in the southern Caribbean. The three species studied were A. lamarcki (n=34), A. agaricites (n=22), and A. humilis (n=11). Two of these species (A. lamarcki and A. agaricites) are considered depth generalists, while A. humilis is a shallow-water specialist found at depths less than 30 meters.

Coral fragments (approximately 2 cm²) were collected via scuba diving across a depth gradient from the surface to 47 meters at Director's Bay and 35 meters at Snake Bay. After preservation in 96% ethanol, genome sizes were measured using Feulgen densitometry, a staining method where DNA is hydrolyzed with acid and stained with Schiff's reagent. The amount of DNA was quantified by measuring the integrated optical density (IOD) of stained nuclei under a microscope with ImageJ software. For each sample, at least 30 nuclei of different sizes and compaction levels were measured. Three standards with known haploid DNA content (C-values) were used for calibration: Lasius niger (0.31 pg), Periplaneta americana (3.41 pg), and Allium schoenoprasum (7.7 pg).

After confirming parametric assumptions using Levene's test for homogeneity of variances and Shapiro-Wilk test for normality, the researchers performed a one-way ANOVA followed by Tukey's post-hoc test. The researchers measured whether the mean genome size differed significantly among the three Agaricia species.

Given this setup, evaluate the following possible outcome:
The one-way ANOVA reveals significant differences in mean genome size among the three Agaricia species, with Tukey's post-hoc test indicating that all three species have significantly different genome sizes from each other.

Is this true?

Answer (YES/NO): NO